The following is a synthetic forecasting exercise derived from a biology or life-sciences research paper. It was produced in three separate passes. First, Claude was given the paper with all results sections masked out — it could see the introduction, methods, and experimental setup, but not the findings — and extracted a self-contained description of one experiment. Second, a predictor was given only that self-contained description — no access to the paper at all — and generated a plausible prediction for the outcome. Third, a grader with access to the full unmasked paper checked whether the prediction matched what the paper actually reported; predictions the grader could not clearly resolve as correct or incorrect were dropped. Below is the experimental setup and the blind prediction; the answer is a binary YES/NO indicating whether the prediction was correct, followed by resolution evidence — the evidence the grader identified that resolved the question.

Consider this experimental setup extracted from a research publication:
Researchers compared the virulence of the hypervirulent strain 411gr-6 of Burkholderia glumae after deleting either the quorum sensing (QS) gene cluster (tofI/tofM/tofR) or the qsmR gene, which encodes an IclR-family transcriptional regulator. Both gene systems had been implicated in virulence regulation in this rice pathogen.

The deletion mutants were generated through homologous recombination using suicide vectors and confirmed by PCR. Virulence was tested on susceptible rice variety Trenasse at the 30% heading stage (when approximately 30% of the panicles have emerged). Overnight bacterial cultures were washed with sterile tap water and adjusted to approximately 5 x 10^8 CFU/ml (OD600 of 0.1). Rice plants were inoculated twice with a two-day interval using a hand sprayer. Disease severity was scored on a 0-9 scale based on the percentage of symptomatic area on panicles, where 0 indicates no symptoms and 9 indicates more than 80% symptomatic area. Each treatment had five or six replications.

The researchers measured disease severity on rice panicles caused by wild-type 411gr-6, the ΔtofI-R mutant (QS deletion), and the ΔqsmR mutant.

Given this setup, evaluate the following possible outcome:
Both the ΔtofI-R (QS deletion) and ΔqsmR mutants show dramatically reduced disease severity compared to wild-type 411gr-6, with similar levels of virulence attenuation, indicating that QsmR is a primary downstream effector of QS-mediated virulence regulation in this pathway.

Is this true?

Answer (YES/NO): NO